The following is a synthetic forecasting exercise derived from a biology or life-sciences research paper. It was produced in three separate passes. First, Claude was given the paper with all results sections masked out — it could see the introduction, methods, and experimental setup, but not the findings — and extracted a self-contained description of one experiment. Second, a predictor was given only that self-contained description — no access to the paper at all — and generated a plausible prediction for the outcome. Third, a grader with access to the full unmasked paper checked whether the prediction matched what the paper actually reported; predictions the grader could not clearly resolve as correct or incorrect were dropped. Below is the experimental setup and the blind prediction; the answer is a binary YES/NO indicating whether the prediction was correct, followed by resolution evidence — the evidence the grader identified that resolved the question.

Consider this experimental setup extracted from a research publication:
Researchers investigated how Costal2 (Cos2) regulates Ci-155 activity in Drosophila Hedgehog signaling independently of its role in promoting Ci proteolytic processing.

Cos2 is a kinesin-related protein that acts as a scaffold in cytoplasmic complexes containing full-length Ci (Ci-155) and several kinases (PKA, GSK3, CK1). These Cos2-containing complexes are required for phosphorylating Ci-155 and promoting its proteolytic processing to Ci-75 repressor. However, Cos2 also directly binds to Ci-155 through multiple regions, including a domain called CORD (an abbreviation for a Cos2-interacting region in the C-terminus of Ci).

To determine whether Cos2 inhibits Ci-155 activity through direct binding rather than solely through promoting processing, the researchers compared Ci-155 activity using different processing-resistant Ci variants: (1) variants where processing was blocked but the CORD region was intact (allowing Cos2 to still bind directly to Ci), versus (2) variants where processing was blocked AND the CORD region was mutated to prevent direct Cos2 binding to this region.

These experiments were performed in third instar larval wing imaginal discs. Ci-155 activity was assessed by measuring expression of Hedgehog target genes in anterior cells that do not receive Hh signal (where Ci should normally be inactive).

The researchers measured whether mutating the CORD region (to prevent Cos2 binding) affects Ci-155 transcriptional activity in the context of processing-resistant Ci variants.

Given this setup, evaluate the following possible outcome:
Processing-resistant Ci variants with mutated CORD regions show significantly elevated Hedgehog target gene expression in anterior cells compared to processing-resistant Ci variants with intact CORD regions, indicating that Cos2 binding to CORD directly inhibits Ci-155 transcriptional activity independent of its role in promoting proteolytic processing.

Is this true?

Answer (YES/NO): YES